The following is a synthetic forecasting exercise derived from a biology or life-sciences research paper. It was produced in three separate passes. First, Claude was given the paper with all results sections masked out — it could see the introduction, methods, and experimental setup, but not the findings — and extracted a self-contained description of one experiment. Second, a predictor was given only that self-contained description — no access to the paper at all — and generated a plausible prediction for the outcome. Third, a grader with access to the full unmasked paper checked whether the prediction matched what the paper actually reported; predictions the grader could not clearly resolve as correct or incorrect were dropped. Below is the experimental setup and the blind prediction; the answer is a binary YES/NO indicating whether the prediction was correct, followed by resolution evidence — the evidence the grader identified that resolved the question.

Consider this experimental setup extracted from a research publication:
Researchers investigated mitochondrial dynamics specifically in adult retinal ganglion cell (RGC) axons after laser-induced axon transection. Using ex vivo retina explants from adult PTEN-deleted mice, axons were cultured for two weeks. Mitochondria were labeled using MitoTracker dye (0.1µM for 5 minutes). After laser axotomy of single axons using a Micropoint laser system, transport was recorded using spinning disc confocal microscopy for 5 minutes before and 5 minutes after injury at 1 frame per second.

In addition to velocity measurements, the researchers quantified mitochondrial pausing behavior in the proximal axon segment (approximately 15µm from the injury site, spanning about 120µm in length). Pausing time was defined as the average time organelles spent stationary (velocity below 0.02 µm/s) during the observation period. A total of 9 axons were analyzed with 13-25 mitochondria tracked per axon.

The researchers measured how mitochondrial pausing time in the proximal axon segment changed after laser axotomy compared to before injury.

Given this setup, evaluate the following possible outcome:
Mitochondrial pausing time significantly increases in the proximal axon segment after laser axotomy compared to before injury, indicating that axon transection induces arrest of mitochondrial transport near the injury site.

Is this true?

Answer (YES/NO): NO